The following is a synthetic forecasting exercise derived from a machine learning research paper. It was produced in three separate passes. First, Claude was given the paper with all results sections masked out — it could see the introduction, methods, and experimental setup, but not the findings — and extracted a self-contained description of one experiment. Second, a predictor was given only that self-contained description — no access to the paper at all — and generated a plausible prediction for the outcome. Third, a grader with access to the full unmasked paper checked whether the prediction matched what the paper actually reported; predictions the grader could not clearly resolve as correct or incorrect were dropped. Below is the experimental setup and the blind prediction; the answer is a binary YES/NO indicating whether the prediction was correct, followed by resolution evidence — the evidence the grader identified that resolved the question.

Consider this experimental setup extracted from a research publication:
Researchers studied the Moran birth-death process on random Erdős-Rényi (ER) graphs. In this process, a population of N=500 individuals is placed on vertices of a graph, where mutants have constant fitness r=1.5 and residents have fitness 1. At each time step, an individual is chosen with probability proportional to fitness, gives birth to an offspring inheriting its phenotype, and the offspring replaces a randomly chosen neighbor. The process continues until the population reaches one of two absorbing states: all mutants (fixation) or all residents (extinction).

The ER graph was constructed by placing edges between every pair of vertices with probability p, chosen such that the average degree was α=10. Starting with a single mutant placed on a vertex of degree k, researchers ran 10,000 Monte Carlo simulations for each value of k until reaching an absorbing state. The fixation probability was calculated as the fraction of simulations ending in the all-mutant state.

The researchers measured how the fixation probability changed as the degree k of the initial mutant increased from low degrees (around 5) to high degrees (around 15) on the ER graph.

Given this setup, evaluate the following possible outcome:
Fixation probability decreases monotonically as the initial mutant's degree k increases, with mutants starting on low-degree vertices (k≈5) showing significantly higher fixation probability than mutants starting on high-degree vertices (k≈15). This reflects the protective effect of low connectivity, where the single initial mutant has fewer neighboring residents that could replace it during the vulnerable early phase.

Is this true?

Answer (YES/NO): YES